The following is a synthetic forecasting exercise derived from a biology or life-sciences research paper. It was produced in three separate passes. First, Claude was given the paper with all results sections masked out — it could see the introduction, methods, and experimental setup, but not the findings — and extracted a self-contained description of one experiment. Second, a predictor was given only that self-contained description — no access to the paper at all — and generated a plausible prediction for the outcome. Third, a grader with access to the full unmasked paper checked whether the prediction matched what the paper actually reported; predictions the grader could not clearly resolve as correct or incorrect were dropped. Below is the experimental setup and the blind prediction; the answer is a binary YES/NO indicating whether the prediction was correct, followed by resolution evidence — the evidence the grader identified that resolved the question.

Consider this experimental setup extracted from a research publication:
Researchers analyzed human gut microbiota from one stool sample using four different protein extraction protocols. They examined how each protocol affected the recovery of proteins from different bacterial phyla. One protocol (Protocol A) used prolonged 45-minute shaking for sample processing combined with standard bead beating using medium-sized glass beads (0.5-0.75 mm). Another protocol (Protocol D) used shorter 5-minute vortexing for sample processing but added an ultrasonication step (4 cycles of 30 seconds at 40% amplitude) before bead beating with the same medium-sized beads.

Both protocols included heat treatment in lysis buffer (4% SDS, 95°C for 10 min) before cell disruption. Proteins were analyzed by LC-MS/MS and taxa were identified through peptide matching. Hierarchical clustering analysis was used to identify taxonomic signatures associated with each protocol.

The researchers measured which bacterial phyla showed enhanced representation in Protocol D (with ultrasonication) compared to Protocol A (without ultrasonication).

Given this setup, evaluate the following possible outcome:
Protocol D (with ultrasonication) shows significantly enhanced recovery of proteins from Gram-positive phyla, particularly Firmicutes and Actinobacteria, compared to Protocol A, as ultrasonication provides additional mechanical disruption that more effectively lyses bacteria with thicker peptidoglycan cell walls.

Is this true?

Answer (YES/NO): YES